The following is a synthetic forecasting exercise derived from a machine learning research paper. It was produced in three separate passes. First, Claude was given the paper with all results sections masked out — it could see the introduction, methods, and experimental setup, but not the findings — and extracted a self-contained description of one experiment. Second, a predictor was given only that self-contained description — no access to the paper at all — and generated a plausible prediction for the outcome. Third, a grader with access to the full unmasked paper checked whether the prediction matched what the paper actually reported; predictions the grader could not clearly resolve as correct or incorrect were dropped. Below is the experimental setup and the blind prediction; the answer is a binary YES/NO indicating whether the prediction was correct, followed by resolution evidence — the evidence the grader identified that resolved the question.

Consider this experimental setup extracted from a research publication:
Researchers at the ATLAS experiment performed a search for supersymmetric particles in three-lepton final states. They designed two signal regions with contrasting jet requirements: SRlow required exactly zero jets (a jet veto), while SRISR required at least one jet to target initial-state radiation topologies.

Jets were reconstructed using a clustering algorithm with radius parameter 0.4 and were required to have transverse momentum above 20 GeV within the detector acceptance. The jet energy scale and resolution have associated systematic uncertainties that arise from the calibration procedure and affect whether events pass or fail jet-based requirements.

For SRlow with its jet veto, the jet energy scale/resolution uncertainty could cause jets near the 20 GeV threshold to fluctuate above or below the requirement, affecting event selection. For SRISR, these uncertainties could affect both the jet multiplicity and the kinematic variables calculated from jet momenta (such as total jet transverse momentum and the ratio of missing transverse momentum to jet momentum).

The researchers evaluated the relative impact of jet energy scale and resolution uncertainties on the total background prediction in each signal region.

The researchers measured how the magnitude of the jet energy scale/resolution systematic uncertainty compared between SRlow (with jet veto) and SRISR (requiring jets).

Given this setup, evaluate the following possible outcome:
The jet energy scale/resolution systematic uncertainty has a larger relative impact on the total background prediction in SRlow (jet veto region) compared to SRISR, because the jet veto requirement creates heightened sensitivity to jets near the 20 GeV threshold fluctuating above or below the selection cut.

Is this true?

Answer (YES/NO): YES